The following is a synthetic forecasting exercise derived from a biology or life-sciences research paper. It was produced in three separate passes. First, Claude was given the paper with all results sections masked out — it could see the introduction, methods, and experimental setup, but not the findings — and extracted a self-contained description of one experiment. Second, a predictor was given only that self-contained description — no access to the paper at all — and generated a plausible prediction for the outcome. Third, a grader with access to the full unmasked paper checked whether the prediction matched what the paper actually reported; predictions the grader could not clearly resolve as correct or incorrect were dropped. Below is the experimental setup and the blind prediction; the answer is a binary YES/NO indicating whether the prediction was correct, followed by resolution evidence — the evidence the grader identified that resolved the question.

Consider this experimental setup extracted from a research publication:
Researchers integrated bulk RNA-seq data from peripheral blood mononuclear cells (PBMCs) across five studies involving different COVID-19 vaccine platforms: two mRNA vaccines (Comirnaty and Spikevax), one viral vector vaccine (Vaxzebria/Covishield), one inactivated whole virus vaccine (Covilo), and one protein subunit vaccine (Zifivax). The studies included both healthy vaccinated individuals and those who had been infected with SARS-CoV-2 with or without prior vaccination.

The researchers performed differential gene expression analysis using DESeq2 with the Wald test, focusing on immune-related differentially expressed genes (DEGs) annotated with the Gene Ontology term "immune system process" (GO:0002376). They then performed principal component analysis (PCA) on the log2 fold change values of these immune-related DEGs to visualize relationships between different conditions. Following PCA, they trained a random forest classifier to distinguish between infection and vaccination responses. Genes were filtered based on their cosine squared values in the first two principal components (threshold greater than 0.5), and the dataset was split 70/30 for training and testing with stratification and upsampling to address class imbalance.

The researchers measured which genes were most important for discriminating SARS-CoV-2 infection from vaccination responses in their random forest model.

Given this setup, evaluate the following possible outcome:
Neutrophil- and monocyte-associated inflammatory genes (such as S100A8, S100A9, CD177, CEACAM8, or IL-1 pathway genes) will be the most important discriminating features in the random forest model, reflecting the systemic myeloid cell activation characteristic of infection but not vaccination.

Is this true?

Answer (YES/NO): NO